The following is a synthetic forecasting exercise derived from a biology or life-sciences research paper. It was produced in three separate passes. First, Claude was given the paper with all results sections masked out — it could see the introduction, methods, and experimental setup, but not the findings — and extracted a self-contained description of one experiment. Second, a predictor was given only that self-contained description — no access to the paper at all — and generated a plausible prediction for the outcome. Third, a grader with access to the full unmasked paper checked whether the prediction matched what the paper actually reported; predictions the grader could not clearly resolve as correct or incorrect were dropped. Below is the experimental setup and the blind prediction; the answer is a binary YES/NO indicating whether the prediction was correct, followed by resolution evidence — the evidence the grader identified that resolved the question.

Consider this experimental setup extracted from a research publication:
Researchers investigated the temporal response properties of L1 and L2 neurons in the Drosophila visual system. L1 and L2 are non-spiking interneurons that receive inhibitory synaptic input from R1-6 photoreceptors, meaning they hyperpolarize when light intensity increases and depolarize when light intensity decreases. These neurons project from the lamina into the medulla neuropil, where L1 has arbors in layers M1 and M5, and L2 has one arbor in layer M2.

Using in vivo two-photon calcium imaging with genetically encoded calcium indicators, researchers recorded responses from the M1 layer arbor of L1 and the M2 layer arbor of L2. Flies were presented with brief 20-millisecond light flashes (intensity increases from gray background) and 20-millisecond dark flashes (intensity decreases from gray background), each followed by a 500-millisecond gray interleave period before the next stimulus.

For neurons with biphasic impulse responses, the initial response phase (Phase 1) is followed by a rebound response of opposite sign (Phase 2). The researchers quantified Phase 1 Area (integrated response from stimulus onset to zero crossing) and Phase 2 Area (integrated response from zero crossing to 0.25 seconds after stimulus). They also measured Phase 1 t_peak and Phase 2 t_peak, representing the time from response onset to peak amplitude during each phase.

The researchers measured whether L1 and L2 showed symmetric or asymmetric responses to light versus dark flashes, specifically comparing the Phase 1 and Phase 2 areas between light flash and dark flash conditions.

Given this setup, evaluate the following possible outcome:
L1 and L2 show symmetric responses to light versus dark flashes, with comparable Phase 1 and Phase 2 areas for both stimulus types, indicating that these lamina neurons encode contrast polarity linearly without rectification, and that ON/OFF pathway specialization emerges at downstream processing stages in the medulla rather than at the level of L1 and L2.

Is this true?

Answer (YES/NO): NO